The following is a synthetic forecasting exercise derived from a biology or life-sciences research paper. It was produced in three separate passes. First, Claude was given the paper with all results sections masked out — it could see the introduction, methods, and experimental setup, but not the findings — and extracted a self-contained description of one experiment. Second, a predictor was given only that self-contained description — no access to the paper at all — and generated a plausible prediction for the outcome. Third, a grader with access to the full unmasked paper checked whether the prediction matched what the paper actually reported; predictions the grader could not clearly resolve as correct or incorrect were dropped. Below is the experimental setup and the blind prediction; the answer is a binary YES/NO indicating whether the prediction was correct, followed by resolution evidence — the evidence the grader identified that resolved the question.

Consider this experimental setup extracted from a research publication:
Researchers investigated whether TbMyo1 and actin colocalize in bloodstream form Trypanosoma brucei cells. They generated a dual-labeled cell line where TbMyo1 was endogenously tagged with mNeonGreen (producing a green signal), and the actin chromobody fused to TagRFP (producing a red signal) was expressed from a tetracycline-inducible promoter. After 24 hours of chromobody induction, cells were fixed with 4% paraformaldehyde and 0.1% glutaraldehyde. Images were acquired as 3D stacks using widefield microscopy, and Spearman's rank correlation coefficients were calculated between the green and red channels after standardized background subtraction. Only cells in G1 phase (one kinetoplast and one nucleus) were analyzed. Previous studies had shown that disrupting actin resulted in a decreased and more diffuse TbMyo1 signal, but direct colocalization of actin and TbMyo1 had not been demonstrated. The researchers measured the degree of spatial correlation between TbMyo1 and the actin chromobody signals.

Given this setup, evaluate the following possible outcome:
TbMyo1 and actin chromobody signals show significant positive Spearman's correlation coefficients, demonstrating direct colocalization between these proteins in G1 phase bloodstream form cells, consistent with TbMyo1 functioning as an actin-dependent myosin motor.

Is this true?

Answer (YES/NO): YES